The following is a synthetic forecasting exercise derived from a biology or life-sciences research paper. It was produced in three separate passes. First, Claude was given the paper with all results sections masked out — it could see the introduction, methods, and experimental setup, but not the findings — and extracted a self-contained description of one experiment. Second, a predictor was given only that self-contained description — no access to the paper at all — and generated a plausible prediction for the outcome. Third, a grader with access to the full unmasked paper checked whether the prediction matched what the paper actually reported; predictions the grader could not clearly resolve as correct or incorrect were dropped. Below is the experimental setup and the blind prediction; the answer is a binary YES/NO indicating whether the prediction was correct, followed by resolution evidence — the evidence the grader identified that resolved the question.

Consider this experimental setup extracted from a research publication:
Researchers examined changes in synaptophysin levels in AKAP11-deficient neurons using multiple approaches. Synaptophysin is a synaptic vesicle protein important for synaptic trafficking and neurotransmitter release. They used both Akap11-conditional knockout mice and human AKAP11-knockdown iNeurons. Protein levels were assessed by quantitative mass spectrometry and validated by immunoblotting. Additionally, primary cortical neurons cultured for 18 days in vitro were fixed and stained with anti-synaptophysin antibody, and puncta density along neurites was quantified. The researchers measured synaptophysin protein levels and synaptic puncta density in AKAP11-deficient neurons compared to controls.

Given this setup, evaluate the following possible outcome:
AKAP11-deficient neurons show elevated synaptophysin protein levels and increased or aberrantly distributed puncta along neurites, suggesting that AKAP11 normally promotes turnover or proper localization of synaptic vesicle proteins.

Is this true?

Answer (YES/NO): NO